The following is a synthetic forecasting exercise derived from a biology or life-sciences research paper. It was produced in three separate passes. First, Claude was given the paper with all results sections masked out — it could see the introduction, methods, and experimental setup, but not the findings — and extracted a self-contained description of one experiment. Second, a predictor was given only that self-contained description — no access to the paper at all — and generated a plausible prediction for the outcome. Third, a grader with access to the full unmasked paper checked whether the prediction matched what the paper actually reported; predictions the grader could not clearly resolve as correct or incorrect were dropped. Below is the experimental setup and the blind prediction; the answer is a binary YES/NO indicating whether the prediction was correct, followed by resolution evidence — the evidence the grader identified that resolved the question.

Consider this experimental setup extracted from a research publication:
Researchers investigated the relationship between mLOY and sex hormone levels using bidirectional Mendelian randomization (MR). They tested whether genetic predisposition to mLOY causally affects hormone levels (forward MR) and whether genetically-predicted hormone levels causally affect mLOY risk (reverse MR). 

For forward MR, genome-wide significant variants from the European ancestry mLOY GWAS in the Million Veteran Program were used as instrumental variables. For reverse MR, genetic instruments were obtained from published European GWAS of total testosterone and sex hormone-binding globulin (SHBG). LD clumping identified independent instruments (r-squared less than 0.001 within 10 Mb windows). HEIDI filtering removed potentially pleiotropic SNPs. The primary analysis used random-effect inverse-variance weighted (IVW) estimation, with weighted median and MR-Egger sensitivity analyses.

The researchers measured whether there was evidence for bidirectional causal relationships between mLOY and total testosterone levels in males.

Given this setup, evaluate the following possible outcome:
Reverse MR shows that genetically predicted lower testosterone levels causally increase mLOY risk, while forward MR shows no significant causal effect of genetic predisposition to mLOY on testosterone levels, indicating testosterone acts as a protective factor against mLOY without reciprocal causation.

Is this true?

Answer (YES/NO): NO